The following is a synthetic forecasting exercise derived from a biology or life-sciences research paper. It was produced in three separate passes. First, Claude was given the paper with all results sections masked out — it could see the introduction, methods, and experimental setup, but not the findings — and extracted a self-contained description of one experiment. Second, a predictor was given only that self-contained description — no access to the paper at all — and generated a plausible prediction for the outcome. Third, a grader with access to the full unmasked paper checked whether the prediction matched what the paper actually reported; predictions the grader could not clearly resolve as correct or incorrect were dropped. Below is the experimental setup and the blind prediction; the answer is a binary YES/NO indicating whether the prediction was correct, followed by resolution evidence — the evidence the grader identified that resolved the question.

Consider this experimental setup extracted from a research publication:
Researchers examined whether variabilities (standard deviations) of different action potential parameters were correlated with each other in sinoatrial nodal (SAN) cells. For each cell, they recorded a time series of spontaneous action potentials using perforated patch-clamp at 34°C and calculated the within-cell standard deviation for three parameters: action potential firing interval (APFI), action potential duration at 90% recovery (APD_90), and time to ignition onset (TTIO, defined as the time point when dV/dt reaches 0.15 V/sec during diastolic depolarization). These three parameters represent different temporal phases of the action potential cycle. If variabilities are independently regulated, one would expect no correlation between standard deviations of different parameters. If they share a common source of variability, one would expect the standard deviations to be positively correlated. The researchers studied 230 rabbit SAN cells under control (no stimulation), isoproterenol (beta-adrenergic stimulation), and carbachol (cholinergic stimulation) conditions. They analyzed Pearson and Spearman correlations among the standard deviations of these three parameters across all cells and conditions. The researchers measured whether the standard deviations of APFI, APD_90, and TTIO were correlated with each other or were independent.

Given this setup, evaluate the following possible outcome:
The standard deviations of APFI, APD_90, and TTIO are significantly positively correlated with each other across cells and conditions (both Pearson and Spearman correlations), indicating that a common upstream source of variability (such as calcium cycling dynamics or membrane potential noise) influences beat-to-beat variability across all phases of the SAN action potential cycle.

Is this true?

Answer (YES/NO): YES